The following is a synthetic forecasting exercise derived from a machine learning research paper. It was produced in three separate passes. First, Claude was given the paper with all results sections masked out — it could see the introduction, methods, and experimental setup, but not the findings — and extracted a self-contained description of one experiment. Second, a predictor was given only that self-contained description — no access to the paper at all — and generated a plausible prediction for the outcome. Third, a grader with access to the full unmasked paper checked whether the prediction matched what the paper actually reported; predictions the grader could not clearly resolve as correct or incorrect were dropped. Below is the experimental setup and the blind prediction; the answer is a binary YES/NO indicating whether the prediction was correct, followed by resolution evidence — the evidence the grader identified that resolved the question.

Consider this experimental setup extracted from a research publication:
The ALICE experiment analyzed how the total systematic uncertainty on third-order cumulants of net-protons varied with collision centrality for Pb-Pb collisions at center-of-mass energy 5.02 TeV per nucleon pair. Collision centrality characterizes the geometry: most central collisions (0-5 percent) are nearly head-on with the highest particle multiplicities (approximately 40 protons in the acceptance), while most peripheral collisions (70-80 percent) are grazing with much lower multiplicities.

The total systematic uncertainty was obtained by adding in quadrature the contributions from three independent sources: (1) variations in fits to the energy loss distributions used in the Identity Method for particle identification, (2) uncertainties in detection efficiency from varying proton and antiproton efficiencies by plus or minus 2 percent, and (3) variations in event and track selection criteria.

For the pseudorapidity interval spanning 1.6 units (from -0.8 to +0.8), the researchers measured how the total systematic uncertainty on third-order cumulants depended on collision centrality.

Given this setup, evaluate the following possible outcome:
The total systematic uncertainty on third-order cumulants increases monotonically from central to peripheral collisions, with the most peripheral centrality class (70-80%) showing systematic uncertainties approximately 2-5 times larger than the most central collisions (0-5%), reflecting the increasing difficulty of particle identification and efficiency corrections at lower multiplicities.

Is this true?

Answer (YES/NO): NO